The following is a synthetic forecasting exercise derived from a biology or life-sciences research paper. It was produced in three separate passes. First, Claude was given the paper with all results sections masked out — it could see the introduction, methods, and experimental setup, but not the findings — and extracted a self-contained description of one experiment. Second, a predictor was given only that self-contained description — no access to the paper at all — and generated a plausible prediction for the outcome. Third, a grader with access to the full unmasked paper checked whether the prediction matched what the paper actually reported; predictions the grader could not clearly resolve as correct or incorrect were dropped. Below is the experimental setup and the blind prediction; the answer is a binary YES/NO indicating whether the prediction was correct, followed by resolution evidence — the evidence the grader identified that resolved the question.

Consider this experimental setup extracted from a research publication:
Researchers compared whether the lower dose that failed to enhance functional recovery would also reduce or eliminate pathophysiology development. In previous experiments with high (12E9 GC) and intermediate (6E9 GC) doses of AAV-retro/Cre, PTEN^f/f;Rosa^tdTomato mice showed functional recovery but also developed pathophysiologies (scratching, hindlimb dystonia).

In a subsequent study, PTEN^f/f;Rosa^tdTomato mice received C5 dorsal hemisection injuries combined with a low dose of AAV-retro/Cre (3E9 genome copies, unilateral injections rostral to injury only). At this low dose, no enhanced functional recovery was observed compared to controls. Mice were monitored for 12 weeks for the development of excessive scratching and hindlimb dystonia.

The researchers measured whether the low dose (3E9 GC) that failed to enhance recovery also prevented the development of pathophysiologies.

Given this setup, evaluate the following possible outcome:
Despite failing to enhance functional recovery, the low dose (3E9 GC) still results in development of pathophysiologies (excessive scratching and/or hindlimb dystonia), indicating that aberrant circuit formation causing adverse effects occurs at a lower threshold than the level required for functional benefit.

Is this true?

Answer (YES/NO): YES